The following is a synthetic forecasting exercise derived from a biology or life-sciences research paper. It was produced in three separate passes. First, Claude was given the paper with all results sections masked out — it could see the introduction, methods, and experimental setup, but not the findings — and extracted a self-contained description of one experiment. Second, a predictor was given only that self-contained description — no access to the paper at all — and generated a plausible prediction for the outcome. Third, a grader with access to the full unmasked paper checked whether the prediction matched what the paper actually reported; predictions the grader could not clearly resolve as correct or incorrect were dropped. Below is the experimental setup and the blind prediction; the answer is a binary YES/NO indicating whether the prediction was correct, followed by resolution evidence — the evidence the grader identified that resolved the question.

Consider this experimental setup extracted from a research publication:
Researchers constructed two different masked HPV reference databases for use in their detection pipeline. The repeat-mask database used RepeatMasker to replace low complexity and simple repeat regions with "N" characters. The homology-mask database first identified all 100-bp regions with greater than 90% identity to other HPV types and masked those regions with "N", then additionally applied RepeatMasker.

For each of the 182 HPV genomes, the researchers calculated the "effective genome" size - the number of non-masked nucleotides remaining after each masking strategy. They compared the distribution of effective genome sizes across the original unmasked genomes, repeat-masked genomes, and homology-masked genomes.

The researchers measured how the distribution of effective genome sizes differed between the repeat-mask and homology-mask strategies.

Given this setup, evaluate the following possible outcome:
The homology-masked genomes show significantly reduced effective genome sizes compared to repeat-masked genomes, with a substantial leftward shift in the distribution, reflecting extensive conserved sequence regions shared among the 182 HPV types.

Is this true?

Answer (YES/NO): YES